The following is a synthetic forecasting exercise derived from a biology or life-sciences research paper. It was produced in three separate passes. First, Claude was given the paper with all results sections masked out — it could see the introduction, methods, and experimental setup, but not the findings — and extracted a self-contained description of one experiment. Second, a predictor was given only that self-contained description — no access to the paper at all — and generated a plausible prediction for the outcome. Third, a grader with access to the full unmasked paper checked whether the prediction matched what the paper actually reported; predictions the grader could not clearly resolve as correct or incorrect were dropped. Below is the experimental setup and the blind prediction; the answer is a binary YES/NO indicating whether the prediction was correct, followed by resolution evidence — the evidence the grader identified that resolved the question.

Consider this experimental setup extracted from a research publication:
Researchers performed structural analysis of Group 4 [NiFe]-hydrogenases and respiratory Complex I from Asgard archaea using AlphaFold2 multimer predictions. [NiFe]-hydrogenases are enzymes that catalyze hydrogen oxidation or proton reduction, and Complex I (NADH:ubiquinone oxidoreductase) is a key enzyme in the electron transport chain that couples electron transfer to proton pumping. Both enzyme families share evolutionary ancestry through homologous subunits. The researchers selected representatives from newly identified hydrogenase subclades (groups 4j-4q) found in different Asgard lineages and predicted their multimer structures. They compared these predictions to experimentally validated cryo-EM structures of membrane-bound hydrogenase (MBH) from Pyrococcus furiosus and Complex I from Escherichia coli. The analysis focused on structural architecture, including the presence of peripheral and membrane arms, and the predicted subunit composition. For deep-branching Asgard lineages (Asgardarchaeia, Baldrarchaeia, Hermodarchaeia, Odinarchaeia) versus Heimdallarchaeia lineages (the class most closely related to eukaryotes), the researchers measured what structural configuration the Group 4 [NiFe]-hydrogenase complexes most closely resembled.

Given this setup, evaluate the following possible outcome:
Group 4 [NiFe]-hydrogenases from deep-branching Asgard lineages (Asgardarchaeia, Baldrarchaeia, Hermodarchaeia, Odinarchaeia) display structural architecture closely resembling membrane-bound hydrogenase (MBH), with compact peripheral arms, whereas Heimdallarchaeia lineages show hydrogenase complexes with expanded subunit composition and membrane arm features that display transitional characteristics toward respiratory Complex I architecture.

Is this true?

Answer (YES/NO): YES